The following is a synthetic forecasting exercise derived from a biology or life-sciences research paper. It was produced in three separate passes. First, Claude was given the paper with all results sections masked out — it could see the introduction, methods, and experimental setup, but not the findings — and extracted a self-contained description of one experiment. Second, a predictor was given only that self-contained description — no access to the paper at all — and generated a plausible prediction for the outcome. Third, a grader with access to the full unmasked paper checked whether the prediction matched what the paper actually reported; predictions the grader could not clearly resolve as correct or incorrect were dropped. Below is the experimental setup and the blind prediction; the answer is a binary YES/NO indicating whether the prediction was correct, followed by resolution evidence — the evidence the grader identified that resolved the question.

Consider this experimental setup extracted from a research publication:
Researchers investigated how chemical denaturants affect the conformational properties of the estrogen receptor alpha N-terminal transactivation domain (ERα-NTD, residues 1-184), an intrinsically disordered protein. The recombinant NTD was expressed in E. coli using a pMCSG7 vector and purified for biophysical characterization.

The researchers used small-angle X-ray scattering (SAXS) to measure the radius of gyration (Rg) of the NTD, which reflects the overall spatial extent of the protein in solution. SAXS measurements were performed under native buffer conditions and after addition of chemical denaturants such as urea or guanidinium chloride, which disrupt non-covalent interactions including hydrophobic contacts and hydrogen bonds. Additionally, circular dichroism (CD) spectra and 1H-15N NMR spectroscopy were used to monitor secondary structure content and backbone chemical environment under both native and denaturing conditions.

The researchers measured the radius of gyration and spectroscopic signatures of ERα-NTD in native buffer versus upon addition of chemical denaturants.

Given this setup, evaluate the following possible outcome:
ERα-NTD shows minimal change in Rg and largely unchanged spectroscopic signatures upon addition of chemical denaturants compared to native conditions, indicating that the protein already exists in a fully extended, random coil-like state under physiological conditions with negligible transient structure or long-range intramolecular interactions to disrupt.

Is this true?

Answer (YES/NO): NO